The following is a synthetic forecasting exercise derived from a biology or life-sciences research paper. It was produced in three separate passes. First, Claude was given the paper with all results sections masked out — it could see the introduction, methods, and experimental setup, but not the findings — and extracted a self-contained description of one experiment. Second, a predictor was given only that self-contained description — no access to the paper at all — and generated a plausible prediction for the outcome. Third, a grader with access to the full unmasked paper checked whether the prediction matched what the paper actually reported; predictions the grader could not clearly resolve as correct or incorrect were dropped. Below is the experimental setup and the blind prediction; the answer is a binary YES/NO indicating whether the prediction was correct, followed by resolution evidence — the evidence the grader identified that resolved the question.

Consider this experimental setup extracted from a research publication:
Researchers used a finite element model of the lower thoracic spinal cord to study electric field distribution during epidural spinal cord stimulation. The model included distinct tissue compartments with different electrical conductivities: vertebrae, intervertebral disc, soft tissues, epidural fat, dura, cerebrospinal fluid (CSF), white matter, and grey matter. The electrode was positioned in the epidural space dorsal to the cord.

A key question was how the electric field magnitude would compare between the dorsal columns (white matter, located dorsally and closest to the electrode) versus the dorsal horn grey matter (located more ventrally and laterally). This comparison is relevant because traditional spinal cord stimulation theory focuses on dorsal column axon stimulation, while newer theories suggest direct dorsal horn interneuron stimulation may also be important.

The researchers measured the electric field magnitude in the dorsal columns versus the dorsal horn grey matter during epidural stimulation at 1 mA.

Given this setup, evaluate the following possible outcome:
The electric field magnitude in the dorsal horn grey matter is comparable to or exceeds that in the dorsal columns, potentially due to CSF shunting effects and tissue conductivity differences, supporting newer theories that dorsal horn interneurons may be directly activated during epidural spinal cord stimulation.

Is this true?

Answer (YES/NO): NO